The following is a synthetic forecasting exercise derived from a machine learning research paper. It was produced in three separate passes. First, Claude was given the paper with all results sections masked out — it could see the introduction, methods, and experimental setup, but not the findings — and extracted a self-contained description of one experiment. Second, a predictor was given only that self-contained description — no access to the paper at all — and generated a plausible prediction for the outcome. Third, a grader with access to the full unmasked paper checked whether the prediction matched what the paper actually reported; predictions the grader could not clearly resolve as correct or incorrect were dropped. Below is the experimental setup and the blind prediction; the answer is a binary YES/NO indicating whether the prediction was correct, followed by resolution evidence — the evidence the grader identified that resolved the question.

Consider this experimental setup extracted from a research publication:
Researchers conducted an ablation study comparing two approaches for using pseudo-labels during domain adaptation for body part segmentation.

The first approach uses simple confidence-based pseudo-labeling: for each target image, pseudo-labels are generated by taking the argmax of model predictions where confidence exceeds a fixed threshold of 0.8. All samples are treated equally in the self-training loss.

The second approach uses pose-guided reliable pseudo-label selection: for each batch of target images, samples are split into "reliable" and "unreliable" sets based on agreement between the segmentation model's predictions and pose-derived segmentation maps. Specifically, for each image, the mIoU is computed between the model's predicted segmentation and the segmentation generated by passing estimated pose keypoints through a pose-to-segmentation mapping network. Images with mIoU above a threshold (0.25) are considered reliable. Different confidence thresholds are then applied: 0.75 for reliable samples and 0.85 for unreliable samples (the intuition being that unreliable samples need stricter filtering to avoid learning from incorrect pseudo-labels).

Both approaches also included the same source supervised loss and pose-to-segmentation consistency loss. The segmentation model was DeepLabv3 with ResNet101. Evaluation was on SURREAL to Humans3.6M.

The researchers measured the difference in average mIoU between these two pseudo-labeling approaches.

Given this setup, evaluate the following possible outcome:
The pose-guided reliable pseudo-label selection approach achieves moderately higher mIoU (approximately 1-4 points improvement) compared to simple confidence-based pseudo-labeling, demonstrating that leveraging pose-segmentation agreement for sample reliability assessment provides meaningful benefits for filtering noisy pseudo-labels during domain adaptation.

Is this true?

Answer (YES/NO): YES